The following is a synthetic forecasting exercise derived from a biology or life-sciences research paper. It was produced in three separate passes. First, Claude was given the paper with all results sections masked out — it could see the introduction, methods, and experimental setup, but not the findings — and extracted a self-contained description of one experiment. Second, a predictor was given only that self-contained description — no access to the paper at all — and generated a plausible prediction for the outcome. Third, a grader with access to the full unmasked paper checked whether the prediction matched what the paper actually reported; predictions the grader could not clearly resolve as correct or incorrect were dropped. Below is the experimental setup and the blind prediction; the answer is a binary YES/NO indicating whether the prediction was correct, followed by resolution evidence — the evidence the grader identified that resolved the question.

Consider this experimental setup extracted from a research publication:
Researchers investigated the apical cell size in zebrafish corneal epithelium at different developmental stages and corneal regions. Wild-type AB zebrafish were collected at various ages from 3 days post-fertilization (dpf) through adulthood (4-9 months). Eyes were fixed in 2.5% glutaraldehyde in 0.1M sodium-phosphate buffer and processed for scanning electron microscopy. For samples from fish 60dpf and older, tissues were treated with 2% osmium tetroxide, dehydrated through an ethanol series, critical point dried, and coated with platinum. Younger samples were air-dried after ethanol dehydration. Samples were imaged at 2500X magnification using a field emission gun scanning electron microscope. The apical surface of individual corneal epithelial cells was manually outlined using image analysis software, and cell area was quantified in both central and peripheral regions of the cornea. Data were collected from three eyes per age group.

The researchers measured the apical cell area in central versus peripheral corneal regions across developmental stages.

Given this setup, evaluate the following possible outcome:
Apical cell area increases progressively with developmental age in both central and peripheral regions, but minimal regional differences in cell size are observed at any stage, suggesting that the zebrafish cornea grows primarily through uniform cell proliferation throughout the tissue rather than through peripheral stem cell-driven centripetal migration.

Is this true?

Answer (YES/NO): NO